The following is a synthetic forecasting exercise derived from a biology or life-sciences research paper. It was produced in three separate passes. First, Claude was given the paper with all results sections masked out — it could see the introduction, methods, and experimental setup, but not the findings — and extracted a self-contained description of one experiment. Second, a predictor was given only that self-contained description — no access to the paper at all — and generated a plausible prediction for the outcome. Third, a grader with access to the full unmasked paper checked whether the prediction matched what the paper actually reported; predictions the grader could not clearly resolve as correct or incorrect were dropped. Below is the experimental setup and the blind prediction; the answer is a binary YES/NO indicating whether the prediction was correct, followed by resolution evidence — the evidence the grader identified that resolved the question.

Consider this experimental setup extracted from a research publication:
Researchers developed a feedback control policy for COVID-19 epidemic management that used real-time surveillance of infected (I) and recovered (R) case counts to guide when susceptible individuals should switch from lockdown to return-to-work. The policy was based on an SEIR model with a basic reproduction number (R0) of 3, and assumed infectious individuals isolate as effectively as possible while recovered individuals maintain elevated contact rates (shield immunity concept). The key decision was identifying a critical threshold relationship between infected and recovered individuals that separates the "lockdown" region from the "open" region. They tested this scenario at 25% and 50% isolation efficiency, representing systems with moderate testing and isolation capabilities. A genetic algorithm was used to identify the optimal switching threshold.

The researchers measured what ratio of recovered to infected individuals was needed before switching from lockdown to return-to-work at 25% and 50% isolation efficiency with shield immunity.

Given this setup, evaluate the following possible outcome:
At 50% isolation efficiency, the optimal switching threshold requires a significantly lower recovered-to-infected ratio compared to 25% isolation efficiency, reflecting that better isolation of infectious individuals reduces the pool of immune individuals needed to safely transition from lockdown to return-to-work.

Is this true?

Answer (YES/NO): NO